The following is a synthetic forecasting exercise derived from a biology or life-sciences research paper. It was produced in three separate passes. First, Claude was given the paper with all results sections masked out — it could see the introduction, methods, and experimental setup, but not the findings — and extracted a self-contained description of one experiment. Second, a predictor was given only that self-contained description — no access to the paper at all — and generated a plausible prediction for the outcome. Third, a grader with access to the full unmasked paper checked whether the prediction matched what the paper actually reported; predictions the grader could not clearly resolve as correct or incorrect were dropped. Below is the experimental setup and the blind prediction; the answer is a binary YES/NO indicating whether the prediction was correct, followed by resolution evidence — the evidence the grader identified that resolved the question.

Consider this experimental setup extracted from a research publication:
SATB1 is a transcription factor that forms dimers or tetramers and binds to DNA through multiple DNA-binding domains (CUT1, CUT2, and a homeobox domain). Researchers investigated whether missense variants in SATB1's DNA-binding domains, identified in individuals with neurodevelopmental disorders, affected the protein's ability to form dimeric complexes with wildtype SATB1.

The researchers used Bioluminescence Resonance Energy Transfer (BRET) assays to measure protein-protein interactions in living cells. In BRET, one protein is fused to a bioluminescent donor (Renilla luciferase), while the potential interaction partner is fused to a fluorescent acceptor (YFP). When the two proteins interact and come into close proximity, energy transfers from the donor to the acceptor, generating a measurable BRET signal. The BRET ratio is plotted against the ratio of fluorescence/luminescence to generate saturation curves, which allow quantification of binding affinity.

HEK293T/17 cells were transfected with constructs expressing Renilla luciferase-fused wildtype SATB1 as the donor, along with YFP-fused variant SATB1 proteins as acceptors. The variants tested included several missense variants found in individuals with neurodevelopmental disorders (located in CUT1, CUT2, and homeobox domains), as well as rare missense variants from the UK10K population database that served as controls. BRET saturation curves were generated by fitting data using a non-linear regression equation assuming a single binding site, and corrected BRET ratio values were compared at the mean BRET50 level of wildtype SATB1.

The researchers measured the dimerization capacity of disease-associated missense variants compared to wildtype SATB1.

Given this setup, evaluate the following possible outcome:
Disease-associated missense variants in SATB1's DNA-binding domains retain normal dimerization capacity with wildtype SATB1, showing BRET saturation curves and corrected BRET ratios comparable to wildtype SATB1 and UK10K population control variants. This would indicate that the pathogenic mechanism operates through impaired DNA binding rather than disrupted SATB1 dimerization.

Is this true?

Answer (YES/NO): NO